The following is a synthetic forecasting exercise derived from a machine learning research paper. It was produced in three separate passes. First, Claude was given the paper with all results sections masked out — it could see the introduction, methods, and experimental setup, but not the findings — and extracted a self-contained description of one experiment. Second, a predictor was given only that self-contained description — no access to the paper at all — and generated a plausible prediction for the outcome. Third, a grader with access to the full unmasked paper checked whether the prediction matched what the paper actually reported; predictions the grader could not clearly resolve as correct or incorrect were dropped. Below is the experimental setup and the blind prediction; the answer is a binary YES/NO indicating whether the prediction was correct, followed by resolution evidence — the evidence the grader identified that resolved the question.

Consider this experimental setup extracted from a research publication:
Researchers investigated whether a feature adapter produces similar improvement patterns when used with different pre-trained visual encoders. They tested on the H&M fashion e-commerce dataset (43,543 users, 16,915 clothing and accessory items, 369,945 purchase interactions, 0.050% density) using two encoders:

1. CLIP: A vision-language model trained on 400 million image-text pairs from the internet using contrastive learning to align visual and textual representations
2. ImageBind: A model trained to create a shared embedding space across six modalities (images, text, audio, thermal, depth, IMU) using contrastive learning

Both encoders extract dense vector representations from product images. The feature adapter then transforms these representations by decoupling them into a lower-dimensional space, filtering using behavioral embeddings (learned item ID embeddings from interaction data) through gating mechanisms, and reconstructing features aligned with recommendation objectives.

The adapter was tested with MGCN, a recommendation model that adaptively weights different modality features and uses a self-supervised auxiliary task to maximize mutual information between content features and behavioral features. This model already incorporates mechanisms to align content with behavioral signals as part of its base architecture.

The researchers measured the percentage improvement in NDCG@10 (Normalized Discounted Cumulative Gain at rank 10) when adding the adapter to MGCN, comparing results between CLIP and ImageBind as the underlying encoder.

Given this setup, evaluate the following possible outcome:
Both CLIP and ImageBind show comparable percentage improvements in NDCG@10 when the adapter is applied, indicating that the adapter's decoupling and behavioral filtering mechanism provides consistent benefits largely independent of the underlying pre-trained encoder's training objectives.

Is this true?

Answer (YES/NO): NO